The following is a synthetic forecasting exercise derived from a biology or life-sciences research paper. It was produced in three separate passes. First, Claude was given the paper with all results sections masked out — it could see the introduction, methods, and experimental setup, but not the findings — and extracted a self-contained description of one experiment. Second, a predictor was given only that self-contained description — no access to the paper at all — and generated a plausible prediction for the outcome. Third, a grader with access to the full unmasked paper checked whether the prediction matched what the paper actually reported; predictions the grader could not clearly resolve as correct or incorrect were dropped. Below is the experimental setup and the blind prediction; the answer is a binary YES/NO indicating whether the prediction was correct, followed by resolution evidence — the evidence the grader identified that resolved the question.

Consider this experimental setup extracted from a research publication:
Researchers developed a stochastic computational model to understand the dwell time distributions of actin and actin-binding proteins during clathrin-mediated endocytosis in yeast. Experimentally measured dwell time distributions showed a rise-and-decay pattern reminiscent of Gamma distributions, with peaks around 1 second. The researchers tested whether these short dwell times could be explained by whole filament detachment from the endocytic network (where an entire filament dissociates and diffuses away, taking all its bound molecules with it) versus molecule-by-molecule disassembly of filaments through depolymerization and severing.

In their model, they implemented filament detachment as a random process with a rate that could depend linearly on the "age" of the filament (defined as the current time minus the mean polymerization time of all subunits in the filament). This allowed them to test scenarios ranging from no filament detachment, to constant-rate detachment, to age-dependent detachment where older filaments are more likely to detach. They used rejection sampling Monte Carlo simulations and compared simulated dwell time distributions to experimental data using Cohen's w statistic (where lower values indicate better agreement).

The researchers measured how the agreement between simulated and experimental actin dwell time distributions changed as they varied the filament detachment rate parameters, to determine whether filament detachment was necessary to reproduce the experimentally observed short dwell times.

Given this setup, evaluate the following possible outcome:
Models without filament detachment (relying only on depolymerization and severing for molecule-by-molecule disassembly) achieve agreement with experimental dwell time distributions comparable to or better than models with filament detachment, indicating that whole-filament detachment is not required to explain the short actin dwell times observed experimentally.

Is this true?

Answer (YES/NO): YES